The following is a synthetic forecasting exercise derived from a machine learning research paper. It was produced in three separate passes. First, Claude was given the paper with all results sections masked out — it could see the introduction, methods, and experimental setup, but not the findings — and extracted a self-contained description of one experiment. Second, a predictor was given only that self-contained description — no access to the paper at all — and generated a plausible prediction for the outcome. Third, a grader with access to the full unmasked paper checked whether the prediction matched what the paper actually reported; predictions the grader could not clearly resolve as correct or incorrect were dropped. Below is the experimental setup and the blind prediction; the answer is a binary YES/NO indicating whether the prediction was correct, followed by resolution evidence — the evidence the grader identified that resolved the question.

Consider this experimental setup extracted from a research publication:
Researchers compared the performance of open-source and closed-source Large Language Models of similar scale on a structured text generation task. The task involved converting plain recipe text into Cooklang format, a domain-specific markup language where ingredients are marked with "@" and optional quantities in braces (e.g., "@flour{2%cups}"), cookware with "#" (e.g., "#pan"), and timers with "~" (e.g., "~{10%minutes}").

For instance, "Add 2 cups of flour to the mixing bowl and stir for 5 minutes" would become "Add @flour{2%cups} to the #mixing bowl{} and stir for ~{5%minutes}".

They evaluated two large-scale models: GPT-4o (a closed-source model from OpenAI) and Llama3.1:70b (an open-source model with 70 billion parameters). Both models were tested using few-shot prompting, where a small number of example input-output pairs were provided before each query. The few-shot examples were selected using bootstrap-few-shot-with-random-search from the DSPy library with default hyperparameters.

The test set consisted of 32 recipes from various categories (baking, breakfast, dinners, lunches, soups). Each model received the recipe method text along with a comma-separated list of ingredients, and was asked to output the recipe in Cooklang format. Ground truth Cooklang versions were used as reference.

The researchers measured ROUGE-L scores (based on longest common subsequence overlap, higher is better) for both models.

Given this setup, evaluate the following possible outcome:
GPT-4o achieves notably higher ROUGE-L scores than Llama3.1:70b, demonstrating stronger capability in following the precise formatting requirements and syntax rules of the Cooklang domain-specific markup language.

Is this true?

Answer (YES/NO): YES